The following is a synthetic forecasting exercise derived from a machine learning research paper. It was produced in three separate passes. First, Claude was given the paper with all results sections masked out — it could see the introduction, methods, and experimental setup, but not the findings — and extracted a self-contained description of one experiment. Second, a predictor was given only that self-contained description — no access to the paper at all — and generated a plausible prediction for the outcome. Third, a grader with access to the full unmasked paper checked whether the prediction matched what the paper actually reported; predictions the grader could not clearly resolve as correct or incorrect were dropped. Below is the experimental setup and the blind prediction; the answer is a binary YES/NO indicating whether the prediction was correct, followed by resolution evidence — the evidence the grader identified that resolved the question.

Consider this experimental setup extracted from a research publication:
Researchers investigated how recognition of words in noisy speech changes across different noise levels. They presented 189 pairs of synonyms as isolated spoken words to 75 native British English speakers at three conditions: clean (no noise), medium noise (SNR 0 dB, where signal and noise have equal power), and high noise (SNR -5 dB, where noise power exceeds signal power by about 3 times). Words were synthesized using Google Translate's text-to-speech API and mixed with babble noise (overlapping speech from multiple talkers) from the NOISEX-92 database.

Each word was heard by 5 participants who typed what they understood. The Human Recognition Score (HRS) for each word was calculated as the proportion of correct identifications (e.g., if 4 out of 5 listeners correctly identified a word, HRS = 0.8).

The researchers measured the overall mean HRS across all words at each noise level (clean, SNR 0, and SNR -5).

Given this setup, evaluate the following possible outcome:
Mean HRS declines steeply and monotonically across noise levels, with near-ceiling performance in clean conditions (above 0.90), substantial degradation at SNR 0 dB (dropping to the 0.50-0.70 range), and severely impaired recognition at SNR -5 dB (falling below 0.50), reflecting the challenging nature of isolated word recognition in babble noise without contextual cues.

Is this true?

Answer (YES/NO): NO